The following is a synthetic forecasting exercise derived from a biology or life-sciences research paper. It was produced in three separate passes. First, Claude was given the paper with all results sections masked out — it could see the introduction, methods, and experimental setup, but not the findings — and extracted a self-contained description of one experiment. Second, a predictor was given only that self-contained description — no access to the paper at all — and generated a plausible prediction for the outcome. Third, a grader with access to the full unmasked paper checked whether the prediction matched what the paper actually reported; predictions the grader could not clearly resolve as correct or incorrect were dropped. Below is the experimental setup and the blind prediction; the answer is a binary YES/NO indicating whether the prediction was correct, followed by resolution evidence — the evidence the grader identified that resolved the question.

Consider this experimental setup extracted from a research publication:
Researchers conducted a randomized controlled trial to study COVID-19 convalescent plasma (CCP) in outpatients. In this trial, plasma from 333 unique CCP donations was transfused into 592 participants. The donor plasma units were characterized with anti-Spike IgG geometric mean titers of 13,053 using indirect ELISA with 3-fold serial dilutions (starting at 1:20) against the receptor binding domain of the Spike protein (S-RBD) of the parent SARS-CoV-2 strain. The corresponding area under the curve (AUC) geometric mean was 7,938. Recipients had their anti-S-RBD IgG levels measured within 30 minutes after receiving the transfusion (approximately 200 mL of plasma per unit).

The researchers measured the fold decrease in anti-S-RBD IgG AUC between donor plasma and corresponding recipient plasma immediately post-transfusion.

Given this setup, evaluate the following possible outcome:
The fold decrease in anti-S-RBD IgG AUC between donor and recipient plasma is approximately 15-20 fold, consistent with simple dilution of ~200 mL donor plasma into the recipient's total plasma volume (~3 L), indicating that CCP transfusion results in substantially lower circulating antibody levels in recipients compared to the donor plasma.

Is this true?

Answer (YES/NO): NO